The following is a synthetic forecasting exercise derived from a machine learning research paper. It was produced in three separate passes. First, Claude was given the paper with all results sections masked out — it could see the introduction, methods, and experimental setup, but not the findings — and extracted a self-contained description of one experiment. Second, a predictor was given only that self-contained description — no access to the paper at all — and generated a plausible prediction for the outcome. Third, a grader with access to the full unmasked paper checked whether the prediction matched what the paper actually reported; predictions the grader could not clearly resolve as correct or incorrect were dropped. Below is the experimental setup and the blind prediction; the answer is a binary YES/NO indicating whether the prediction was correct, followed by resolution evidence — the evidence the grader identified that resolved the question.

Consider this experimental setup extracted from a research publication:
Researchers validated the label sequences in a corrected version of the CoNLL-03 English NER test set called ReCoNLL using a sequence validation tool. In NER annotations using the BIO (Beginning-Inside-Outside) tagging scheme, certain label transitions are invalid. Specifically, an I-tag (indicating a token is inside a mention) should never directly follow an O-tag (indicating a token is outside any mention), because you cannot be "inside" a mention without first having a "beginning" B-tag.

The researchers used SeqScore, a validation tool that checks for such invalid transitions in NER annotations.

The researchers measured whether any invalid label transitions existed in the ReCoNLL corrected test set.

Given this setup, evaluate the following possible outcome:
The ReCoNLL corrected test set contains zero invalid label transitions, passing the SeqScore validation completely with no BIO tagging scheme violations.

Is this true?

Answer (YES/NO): NO